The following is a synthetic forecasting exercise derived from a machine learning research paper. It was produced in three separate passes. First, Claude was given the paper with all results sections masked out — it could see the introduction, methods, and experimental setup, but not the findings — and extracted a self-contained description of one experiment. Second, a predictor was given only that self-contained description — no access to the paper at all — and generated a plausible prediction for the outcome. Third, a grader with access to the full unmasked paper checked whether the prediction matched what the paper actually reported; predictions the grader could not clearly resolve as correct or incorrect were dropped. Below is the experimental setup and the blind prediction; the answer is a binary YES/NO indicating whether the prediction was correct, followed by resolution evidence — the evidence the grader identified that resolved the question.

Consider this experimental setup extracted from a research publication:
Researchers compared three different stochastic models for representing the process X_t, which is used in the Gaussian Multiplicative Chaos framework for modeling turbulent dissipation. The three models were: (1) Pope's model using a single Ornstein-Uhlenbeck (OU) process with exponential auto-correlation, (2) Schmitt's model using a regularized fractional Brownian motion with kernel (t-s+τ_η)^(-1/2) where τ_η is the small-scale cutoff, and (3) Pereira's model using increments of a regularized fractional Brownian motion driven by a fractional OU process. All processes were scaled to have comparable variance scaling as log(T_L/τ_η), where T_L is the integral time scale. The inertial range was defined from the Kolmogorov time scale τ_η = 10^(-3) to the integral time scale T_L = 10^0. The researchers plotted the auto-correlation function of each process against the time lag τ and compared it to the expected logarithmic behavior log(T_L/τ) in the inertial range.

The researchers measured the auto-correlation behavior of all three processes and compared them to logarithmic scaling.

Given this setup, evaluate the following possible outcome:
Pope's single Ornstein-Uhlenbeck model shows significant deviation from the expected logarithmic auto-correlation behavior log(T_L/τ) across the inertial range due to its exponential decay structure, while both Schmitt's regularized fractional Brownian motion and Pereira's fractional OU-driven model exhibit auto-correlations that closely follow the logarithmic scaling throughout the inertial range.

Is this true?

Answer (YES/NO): YES